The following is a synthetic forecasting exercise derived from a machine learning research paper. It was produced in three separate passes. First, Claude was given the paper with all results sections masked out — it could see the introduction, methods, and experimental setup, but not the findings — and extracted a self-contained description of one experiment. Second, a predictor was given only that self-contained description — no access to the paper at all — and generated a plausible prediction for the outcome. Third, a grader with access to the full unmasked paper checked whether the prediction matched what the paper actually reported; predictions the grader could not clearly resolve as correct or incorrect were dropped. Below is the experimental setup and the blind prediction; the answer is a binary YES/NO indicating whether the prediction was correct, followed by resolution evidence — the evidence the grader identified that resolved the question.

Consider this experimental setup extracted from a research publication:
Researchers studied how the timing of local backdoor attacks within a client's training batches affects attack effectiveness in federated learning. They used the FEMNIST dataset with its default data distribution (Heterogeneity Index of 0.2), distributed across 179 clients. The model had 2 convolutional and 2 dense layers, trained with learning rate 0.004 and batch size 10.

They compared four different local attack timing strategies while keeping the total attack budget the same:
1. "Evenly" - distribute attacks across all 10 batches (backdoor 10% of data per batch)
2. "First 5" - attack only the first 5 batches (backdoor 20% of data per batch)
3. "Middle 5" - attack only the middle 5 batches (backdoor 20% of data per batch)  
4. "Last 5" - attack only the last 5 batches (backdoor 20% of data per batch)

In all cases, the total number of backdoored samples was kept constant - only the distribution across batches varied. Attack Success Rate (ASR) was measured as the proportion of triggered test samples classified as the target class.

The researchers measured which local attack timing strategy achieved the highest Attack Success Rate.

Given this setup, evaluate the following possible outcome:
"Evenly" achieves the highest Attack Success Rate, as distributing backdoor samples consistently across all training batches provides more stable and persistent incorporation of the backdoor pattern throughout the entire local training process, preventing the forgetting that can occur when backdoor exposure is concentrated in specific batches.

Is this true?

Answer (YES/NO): NO